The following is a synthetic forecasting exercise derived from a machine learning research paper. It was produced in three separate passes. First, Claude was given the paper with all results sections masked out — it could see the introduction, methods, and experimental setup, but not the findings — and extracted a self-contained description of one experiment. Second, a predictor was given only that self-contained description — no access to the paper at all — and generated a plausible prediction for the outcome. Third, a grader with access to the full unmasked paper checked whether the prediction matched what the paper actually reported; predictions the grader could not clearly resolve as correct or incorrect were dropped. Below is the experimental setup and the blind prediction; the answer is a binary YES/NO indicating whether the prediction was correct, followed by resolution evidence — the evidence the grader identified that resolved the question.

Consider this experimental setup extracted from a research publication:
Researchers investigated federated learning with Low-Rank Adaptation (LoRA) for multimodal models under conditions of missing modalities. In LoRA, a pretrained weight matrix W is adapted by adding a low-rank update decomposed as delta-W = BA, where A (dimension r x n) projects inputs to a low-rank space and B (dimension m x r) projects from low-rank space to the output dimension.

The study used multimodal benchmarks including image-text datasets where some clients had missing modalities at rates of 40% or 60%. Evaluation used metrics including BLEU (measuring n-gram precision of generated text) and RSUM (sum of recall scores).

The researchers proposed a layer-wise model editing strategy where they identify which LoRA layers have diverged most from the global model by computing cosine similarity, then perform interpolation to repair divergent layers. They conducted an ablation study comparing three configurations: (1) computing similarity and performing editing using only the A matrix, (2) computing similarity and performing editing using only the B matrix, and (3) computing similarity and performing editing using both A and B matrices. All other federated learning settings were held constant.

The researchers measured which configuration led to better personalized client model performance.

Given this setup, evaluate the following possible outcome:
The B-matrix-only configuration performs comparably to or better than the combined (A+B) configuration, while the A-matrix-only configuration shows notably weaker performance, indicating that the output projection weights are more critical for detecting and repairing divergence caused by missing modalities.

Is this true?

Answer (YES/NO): NO